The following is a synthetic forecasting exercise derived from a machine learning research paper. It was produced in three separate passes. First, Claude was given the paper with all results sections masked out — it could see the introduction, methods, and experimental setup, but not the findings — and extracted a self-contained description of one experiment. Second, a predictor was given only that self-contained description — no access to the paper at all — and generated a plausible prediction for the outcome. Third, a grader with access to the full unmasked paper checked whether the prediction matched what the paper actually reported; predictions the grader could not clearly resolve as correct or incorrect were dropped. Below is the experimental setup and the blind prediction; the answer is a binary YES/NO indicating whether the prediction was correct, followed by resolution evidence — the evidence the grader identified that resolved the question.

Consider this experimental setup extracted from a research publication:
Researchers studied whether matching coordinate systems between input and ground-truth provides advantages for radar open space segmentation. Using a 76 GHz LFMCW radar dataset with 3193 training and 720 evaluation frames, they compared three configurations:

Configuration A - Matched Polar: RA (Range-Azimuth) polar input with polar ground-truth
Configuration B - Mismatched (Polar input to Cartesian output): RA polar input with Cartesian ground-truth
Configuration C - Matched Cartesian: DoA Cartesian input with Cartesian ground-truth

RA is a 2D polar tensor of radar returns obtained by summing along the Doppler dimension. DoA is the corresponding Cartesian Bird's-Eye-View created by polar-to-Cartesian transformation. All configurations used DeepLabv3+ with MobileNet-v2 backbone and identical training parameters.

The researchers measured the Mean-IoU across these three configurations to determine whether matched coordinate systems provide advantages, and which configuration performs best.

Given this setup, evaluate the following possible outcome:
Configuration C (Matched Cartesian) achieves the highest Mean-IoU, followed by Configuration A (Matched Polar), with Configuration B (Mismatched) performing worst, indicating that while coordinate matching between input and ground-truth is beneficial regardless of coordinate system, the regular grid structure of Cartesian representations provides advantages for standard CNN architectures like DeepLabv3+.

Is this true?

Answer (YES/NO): NO